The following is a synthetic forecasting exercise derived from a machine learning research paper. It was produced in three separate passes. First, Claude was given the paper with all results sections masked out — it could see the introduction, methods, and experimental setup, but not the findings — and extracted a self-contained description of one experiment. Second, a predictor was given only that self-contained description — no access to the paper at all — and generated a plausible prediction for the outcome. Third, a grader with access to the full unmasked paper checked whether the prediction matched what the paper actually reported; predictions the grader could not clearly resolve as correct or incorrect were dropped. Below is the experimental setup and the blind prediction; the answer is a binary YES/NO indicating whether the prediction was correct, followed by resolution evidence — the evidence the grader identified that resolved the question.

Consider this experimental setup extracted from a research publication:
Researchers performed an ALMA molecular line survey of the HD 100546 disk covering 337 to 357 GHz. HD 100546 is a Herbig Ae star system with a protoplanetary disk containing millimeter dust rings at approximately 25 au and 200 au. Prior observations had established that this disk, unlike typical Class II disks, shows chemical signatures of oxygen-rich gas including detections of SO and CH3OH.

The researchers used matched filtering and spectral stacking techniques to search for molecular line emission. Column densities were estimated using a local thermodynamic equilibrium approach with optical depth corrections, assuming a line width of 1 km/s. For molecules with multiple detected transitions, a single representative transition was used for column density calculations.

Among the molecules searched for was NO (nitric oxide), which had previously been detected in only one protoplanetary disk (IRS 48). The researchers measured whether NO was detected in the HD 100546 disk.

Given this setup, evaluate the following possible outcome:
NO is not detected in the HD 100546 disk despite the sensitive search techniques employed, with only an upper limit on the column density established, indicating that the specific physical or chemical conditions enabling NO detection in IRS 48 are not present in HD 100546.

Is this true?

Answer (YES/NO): NO